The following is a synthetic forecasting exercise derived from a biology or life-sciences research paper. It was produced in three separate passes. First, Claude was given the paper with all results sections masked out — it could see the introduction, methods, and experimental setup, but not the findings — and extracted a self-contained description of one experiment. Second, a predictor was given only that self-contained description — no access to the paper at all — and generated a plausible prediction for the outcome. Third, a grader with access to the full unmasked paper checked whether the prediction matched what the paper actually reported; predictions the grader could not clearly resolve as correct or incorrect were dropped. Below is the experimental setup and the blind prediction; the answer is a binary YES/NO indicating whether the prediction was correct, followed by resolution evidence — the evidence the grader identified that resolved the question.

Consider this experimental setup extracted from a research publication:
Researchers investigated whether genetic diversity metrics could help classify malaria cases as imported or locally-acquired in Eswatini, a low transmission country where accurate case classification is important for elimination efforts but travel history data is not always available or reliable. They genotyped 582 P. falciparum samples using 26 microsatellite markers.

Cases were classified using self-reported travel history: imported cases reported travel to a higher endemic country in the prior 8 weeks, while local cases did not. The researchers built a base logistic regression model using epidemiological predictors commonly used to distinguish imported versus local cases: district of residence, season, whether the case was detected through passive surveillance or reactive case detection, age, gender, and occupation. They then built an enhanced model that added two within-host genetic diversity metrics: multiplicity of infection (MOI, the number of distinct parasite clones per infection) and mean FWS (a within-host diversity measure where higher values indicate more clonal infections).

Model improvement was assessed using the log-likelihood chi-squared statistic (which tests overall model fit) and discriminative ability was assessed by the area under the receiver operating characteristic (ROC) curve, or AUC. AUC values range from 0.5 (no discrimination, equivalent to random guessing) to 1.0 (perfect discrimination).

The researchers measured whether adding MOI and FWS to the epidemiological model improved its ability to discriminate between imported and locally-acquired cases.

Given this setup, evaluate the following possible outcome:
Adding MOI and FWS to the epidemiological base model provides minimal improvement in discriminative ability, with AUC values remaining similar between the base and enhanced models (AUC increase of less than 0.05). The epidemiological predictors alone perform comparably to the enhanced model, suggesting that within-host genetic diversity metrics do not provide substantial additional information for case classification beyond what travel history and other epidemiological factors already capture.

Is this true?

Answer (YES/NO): YES